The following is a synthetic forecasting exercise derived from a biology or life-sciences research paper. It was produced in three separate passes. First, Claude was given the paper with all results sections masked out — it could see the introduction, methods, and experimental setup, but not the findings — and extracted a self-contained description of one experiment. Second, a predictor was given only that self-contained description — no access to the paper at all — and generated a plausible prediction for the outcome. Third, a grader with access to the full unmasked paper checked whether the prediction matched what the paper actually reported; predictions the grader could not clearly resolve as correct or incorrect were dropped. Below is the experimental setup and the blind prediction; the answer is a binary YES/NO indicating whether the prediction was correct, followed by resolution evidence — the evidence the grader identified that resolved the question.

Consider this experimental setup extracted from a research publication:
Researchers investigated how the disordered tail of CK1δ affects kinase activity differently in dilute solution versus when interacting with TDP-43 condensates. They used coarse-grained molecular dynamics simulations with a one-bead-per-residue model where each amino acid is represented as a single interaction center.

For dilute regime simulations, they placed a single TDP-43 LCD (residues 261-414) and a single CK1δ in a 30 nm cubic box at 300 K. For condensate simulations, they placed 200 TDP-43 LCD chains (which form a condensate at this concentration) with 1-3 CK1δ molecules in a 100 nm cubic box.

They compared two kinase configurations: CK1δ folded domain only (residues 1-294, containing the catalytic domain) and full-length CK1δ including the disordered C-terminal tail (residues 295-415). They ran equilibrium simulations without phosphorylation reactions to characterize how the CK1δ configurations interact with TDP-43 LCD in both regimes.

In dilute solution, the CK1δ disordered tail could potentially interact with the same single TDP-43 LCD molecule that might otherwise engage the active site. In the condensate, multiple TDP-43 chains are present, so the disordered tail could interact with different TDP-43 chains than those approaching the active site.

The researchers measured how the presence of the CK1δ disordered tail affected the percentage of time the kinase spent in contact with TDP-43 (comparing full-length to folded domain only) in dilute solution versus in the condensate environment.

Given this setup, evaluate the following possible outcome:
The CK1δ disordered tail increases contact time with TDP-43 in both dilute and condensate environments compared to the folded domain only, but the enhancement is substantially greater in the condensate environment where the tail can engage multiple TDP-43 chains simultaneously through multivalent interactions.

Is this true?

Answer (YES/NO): NO